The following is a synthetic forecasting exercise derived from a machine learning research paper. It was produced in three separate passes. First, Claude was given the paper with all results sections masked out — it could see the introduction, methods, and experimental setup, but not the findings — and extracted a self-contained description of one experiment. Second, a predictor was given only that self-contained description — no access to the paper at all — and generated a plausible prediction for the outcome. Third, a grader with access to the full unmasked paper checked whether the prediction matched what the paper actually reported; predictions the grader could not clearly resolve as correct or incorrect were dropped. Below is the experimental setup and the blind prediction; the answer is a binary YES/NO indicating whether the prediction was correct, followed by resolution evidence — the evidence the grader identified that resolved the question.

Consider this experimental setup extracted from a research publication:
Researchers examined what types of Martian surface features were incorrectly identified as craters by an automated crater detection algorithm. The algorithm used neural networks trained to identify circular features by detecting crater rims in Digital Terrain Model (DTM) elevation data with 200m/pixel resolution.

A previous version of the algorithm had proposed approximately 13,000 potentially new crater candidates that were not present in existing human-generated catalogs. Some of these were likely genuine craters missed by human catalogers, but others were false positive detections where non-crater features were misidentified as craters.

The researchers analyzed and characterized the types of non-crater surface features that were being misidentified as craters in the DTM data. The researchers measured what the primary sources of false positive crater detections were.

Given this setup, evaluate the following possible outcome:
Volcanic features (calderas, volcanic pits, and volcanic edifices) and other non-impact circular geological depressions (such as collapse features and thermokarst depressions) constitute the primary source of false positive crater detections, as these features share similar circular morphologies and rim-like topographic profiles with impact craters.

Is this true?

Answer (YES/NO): NO